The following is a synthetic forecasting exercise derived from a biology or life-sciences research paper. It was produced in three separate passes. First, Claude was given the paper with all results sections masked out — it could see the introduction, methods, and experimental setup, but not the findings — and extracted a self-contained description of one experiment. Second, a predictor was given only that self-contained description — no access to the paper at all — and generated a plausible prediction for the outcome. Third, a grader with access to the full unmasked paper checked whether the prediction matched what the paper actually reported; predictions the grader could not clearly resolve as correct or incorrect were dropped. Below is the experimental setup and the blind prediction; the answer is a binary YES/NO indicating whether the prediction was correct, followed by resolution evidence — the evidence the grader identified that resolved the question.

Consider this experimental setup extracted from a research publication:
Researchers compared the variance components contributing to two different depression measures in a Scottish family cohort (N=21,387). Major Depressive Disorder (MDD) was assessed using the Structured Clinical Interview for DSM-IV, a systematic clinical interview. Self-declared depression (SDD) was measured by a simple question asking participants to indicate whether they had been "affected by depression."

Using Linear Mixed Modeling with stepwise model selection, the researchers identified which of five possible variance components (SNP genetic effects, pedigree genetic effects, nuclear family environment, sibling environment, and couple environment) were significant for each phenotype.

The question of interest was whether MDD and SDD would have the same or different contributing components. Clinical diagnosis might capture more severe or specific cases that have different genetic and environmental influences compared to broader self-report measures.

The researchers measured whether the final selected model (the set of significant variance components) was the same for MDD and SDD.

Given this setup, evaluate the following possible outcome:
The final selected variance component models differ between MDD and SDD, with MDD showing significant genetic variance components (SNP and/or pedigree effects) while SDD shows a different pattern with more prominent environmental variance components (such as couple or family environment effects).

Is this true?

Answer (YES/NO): NO